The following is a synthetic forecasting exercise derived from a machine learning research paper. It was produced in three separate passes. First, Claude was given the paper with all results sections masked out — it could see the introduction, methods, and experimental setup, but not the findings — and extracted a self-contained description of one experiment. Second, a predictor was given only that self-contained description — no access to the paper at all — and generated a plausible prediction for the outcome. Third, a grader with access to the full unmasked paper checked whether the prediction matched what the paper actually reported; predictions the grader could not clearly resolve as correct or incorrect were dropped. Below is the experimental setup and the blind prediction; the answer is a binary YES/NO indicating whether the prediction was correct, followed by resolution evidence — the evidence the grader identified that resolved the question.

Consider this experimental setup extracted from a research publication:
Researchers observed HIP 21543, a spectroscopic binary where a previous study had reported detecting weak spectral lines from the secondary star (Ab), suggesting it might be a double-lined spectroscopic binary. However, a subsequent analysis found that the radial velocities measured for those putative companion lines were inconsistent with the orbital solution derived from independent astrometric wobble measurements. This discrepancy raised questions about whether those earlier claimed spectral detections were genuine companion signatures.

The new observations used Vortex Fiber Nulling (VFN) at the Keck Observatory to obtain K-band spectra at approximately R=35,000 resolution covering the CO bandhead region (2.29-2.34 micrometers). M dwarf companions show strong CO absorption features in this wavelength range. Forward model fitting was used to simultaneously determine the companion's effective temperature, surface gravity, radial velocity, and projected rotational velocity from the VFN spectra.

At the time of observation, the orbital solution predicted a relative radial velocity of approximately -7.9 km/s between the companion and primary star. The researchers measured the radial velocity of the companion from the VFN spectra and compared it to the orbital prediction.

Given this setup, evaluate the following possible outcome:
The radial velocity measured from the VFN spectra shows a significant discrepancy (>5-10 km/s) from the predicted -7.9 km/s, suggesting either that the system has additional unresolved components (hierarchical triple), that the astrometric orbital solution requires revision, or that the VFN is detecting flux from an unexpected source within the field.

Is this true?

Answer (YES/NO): NO